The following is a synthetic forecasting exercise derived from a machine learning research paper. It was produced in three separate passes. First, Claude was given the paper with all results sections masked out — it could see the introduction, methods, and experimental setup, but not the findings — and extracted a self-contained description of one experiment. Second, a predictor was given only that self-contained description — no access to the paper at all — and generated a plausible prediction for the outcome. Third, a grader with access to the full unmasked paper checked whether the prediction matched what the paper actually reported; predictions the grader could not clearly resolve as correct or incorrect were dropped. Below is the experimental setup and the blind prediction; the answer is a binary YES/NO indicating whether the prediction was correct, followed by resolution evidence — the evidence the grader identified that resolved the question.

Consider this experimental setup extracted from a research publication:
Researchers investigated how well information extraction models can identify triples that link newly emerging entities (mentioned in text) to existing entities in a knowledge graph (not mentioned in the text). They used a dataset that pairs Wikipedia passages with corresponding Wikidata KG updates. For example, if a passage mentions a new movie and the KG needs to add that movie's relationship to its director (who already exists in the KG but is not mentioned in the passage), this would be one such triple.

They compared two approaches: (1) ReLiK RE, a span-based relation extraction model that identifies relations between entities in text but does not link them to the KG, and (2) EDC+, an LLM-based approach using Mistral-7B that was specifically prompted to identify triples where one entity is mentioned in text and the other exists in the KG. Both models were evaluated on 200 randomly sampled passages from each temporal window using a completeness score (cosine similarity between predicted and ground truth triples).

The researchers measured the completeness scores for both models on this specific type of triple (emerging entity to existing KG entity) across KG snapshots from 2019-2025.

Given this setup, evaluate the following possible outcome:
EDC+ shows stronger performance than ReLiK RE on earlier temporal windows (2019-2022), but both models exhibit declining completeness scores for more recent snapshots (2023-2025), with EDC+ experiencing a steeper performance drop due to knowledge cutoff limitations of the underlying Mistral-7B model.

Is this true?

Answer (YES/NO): NO